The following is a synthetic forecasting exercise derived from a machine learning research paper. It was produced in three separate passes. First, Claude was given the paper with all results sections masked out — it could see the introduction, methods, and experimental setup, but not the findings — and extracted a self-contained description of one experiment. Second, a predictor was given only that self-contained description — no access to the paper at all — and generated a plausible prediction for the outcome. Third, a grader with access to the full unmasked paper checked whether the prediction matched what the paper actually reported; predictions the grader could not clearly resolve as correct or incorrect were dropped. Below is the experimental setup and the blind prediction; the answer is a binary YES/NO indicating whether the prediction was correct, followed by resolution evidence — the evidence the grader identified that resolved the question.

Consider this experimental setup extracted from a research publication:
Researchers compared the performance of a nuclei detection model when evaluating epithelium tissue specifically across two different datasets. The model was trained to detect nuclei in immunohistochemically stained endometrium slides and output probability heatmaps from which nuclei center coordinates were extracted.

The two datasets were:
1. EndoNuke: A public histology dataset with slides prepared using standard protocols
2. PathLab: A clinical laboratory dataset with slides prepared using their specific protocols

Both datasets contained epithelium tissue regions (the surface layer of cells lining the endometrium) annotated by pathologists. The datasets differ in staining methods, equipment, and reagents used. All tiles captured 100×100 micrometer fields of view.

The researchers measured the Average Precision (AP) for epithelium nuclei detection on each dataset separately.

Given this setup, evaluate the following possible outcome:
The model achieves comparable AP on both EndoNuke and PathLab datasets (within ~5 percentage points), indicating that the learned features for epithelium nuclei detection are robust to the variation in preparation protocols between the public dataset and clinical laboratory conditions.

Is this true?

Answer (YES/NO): NO